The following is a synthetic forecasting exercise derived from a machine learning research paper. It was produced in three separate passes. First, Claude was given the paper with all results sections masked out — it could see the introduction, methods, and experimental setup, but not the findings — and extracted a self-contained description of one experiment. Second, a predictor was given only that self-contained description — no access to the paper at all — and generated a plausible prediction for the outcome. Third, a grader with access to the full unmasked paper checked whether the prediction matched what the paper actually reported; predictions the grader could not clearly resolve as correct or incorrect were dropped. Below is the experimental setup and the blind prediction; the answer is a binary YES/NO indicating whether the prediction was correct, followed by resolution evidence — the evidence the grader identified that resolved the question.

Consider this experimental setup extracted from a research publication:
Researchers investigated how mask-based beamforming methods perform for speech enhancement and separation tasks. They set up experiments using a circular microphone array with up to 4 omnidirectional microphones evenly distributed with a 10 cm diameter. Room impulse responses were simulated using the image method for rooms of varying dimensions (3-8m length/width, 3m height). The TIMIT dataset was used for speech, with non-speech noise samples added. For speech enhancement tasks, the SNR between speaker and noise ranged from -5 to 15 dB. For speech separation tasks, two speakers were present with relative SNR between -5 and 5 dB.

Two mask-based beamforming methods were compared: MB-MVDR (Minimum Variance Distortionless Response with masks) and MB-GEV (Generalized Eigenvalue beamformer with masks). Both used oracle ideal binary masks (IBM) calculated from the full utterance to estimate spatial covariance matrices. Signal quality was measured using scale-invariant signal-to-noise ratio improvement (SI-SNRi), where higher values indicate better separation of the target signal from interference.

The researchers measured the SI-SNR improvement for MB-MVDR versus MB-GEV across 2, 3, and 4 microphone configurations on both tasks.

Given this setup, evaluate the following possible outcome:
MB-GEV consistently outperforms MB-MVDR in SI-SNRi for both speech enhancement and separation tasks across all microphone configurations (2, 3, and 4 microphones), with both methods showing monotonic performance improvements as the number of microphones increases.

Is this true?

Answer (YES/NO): NO